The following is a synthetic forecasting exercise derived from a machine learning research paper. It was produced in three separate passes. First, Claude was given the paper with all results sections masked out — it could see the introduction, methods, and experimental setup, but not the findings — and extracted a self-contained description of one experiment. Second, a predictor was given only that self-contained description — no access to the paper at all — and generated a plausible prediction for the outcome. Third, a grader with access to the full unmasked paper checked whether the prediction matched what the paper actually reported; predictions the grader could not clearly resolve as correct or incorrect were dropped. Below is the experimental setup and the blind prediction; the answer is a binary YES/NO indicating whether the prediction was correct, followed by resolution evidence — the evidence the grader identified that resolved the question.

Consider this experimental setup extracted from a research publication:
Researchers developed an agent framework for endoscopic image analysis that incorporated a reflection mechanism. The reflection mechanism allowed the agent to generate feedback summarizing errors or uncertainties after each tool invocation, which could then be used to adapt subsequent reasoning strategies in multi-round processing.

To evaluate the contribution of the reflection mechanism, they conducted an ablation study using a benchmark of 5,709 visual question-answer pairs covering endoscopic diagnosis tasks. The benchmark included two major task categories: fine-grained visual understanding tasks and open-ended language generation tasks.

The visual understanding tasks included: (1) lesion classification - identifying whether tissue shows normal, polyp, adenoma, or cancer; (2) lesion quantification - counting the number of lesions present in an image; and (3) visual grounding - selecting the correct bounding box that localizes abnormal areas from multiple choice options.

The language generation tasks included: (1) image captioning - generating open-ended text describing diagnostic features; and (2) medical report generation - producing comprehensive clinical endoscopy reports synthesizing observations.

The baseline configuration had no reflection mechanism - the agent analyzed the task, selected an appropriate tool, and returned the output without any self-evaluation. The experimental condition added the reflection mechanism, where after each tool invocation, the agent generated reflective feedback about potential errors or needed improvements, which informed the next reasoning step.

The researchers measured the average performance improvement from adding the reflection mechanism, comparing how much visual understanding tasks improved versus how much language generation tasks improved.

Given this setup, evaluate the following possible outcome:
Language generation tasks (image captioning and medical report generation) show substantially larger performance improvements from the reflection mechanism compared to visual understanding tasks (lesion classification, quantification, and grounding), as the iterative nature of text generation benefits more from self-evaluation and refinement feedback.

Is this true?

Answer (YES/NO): NO